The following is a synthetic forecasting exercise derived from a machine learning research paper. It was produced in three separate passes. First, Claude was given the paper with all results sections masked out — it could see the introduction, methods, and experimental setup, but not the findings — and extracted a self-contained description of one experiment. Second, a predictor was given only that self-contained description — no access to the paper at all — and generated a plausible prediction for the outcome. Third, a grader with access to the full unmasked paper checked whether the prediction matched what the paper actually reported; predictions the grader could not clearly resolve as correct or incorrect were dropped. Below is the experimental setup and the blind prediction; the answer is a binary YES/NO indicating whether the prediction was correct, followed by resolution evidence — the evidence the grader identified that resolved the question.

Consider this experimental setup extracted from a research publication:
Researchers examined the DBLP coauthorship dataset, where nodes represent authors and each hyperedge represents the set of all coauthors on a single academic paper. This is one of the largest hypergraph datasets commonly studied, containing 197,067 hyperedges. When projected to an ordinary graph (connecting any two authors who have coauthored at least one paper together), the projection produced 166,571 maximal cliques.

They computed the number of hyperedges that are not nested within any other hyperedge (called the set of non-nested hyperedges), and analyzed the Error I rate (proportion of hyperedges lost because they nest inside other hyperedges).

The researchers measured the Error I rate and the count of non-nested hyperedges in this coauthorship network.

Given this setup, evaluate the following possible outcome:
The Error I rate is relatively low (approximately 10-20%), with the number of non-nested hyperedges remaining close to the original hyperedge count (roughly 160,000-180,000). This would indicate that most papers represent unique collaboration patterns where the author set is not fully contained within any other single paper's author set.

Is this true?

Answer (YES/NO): NO